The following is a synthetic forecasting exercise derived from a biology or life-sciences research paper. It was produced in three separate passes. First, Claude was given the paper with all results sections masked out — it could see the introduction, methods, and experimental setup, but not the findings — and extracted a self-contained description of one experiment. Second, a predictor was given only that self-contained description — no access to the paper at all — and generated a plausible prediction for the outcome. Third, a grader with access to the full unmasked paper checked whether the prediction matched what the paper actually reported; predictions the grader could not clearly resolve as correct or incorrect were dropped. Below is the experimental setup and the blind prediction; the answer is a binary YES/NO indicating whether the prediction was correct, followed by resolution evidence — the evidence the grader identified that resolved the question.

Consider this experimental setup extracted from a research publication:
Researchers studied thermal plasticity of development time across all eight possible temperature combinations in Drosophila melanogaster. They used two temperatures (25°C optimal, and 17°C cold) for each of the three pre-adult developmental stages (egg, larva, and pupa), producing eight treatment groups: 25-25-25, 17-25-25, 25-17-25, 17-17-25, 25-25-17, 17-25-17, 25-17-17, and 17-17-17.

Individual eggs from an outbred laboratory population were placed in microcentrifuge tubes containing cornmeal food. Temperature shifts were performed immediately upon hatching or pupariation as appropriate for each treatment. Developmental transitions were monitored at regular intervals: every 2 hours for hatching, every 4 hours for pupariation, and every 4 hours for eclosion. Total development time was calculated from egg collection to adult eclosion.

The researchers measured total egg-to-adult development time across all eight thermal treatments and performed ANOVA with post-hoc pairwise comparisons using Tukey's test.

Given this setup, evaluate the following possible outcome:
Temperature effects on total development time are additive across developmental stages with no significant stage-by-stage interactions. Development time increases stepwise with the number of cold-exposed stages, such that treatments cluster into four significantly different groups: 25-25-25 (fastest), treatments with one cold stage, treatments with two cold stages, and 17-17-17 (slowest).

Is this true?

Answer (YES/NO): NO